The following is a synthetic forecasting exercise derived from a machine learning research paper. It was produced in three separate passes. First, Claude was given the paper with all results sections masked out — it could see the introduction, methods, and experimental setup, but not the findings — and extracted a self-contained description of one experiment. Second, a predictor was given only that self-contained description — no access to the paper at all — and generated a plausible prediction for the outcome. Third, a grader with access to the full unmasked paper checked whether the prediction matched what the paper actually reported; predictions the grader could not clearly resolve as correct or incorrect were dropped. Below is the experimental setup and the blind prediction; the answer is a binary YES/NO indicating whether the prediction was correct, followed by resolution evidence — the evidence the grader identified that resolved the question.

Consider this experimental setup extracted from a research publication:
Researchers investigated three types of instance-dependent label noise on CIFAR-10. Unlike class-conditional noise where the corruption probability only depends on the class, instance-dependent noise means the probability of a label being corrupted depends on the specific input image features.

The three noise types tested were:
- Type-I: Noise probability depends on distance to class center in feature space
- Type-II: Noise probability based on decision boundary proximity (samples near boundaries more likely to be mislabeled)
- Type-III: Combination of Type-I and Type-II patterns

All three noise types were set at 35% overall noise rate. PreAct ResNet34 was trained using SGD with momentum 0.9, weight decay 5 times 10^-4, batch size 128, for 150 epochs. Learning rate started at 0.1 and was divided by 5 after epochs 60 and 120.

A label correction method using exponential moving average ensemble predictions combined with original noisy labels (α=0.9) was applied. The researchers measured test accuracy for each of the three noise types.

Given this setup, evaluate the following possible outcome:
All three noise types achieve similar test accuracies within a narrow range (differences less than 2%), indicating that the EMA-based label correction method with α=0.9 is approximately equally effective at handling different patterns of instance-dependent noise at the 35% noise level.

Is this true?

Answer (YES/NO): YES